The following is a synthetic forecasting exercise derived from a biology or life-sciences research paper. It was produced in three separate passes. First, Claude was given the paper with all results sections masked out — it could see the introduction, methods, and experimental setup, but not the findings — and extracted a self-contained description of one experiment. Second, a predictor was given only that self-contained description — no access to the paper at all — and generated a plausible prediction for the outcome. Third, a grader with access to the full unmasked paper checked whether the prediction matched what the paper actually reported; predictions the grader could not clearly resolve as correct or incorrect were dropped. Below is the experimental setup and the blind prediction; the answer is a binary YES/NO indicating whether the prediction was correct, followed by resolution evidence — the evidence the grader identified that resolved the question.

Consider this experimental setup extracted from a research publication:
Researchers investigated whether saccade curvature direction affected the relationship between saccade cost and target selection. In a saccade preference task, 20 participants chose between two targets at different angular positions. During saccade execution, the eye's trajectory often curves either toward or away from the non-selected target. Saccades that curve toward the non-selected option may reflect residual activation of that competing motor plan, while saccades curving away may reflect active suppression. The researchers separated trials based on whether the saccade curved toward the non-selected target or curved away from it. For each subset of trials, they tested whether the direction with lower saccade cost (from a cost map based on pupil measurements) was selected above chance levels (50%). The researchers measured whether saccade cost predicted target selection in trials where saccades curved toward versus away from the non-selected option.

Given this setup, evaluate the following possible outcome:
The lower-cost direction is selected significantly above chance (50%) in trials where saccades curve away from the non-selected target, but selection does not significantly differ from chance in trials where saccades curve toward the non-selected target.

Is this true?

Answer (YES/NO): YES